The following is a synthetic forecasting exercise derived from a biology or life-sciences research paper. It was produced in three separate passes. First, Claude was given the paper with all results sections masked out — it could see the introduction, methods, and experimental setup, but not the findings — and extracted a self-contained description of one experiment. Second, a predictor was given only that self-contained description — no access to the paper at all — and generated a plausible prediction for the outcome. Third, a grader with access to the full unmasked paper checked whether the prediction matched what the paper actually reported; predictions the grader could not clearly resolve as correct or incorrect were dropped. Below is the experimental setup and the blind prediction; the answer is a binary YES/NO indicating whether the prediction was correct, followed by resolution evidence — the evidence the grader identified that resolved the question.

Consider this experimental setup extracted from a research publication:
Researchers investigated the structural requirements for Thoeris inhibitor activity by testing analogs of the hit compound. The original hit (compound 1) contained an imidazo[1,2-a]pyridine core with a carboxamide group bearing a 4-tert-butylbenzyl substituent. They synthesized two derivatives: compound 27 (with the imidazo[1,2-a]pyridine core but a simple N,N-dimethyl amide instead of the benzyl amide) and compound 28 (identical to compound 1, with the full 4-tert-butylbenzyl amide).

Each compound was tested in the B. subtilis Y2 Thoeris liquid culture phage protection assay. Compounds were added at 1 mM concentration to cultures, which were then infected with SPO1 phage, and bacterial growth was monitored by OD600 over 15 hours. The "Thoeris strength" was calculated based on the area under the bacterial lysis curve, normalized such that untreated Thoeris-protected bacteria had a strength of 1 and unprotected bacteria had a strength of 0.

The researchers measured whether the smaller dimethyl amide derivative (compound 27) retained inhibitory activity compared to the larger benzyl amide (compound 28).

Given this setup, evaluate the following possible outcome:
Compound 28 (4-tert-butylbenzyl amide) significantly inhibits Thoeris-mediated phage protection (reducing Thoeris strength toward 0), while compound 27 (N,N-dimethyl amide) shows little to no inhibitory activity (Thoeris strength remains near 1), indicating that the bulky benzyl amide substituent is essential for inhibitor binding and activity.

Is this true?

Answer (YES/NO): NO